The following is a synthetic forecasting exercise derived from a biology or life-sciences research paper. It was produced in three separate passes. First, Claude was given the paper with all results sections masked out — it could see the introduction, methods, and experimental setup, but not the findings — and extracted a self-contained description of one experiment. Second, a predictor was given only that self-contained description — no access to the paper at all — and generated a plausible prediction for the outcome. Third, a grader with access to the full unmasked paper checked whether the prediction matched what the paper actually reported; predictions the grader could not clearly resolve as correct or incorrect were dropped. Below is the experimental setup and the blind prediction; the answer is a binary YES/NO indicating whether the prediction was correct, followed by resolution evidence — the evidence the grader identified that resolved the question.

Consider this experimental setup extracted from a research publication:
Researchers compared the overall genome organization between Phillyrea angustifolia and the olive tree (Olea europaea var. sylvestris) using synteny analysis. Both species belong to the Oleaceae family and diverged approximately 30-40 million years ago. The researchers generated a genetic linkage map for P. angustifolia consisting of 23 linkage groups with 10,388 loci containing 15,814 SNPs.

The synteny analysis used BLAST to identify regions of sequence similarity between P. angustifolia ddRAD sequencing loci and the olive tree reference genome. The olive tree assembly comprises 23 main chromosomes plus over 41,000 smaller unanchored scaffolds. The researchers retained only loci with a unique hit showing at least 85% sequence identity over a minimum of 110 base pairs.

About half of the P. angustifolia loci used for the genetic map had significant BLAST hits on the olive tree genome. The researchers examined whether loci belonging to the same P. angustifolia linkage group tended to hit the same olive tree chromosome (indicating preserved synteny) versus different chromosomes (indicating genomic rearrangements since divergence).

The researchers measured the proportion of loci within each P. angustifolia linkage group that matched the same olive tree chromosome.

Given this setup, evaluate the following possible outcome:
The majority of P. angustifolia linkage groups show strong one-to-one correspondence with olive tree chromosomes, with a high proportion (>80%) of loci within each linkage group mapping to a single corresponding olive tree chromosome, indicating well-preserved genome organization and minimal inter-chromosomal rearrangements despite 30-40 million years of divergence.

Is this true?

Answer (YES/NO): NO